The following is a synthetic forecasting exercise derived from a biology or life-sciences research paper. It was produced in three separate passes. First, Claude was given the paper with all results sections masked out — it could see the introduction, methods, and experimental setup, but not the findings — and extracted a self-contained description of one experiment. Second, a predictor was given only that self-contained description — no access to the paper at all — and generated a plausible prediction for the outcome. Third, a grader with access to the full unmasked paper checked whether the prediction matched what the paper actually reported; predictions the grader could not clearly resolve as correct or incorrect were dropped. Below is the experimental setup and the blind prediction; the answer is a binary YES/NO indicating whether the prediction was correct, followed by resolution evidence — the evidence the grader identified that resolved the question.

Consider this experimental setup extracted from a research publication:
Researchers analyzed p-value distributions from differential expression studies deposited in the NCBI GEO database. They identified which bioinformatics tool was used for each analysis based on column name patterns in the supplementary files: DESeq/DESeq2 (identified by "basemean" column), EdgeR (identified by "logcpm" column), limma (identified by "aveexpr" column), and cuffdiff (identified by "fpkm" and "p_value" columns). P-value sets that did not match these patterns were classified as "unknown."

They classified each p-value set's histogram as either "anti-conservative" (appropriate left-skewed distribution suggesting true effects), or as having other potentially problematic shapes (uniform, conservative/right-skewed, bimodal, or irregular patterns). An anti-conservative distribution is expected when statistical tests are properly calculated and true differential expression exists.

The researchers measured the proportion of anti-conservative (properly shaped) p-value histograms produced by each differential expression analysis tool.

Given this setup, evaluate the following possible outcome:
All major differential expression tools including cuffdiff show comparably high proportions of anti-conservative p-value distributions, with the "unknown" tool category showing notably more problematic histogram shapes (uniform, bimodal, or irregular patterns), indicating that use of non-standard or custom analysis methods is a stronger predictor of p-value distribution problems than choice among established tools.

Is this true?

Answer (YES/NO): NO